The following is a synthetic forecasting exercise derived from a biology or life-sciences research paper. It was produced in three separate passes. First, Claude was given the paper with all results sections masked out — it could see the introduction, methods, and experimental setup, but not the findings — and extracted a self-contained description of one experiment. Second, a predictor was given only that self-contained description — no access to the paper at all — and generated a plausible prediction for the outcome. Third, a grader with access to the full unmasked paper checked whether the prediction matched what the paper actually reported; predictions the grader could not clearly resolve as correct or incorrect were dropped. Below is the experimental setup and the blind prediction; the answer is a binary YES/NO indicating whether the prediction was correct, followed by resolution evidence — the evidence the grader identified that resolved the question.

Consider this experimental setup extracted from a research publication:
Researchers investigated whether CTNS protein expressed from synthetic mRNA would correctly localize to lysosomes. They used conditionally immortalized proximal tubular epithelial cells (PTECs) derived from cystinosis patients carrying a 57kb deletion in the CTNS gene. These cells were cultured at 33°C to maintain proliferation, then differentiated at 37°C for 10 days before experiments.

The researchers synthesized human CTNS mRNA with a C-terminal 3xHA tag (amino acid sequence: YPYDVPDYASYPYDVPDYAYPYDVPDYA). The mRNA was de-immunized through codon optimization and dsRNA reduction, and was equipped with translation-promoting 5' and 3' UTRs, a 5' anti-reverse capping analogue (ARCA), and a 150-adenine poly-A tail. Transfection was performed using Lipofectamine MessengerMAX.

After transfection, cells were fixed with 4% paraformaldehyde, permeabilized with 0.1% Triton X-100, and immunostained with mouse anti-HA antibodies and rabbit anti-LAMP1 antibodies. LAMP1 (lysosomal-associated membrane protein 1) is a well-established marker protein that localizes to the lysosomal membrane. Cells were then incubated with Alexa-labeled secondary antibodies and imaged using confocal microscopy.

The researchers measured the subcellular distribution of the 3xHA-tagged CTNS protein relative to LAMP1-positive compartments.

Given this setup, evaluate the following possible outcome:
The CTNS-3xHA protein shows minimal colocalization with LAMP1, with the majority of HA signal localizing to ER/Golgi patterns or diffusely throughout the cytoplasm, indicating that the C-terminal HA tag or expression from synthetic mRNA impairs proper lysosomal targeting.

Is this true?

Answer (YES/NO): NO